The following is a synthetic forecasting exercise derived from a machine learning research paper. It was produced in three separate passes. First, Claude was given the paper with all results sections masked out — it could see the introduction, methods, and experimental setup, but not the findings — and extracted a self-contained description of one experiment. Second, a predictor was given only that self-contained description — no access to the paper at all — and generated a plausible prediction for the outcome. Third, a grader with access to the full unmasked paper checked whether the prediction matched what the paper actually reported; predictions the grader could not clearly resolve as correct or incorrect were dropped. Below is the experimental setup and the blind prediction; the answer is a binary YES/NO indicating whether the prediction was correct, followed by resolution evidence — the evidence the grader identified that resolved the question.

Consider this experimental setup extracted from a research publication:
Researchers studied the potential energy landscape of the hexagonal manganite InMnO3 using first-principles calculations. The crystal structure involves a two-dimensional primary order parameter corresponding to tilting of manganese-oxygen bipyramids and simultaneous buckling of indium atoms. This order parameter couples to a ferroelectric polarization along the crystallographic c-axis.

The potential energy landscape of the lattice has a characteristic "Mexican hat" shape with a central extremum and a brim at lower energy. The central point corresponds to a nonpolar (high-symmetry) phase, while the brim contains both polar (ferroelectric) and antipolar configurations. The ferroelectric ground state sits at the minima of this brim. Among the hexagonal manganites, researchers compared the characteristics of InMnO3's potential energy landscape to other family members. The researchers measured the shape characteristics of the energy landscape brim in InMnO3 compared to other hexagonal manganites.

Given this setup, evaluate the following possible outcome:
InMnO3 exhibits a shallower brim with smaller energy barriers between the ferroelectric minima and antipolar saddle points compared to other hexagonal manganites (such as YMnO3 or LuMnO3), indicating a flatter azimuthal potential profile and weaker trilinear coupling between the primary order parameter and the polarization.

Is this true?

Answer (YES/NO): YES